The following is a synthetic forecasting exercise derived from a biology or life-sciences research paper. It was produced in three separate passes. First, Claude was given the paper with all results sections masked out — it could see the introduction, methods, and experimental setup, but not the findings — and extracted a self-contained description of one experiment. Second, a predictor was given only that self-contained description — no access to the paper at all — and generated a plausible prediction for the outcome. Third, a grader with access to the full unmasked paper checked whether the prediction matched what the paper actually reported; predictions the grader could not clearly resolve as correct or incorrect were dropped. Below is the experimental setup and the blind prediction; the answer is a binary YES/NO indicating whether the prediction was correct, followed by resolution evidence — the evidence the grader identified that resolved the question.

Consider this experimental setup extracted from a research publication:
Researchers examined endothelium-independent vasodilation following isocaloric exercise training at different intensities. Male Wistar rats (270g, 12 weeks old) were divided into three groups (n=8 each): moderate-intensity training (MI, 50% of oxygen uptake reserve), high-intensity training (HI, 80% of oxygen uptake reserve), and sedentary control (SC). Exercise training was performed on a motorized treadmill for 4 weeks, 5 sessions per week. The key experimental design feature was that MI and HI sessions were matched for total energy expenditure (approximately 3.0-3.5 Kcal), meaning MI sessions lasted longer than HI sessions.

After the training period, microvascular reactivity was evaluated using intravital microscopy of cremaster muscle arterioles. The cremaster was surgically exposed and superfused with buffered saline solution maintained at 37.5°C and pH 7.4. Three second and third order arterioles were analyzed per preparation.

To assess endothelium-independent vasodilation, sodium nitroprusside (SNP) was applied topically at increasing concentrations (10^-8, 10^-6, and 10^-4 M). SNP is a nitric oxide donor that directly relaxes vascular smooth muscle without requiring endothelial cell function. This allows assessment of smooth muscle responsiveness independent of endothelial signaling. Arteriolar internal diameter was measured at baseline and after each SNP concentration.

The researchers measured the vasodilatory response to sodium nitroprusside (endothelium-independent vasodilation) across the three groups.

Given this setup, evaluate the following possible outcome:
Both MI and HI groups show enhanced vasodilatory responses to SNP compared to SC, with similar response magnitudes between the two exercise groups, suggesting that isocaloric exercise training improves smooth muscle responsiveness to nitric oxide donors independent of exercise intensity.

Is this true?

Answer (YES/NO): NO